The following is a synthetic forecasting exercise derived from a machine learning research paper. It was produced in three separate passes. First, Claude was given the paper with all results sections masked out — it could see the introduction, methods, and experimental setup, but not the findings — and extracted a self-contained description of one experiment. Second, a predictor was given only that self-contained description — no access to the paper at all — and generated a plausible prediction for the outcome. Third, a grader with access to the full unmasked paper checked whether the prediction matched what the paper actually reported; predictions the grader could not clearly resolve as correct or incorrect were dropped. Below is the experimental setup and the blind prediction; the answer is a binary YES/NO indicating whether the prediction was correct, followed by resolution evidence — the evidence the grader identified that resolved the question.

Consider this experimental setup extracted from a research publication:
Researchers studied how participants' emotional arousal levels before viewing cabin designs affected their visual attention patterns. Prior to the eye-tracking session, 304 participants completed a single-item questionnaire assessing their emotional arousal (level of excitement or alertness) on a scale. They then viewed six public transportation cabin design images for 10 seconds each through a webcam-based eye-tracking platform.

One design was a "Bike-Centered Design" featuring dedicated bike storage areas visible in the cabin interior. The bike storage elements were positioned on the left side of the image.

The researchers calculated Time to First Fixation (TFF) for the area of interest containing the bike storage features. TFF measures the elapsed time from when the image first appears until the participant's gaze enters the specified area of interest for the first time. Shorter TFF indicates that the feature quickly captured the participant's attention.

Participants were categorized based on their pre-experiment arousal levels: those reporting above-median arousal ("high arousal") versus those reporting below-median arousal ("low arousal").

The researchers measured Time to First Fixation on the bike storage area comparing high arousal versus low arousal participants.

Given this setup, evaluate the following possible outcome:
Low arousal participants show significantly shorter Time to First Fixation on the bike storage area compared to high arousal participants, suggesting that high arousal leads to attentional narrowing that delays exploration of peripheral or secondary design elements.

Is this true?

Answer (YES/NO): NO